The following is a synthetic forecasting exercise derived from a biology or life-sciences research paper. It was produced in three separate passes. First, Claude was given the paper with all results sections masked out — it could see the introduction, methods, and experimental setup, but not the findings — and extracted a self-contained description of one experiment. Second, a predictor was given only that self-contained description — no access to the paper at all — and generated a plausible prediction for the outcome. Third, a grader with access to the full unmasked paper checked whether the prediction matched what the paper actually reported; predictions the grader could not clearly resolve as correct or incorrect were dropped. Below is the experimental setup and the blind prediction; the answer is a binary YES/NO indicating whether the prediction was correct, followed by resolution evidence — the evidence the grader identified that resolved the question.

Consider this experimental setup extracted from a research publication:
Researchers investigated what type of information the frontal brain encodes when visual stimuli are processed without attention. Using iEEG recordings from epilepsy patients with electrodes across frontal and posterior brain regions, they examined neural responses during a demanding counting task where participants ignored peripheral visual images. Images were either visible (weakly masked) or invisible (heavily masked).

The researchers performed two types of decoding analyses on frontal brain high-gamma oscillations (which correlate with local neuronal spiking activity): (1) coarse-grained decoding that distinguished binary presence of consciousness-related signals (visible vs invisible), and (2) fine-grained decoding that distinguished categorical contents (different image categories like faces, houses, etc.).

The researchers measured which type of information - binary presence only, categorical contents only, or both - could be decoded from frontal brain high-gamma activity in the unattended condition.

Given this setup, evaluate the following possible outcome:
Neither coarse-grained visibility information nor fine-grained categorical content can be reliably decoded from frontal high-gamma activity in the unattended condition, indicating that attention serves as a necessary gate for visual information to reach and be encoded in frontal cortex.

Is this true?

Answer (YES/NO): NO